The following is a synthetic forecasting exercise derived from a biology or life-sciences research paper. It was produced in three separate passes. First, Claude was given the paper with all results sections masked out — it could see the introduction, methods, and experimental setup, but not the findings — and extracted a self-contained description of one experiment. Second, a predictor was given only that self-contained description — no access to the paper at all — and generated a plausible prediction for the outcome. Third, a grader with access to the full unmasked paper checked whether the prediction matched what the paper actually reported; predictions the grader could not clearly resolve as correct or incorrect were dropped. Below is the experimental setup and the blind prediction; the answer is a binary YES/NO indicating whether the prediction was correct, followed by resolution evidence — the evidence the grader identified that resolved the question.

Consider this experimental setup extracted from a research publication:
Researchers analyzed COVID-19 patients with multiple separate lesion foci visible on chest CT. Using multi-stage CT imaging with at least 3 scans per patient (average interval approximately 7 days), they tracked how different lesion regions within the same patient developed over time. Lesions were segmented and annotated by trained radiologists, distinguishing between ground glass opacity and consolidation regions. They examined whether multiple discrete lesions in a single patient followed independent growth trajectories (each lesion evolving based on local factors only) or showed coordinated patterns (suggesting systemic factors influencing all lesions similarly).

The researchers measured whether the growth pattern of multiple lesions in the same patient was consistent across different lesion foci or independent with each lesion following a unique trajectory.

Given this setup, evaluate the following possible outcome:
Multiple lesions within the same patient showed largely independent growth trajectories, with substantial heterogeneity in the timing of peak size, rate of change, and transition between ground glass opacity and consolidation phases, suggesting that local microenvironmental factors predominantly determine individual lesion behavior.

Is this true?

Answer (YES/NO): NO